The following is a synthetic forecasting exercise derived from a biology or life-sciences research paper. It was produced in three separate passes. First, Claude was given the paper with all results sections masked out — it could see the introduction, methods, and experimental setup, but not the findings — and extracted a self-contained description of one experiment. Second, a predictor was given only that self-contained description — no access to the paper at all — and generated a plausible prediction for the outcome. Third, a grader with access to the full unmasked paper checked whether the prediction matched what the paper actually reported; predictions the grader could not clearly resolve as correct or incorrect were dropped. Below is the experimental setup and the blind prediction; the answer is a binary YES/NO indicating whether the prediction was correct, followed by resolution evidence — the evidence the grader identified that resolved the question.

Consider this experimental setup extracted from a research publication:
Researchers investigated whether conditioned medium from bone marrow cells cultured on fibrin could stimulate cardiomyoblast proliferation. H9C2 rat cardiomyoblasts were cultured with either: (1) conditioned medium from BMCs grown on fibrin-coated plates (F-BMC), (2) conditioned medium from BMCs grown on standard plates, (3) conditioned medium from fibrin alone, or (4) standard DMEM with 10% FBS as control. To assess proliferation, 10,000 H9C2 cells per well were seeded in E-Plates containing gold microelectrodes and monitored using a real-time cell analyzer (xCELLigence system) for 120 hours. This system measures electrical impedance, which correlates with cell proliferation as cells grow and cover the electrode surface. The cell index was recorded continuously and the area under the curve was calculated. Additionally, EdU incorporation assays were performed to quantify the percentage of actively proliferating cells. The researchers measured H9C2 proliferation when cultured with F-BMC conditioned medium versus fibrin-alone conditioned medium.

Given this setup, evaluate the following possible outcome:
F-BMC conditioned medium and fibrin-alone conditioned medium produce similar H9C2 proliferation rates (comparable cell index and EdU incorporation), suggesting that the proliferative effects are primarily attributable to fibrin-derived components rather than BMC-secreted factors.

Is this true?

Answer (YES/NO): NO